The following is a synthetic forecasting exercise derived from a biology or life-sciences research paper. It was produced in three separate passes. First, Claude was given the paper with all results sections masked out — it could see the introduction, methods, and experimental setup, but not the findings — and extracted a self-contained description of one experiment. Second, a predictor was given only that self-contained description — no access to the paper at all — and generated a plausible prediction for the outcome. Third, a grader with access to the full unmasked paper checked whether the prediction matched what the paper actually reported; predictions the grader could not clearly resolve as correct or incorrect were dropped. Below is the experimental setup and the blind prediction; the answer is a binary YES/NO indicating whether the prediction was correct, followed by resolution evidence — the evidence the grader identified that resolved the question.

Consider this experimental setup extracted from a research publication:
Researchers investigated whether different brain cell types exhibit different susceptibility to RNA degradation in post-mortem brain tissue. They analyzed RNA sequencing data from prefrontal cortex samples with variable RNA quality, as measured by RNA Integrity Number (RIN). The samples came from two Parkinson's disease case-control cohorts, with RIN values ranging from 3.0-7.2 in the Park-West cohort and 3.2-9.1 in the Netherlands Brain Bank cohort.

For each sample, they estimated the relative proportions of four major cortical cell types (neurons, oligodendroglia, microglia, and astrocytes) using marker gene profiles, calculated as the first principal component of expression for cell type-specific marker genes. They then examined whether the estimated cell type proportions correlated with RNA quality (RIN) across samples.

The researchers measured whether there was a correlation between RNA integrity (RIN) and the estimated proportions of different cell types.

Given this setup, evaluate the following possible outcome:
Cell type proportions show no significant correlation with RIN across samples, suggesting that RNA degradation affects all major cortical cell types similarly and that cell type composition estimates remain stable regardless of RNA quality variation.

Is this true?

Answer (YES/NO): NO